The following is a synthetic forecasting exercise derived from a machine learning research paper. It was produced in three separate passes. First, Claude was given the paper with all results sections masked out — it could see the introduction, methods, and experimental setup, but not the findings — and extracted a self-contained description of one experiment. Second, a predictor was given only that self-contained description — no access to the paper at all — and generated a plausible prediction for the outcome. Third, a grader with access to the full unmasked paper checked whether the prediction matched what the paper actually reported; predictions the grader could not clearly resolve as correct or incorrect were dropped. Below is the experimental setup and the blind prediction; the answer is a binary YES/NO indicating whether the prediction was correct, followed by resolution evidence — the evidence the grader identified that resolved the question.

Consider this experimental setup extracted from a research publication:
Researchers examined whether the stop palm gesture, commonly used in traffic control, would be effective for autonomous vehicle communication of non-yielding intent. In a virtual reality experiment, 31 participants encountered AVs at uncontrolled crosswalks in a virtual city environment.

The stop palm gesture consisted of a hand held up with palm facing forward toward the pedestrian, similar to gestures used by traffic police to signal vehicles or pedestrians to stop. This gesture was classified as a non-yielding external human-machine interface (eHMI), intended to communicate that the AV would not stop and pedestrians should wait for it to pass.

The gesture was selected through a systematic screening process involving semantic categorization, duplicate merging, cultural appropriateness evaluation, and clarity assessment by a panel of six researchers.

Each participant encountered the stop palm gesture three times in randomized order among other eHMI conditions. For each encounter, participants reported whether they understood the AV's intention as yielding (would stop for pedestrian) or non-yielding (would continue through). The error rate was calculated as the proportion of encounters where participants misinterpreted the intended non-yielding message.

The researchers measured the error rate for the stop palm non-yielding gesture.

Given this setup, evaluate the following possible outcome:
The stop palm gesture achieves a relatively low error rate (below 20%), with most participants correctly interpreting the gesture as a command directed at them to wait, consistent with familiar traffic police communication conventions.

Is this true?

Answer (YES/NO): YES